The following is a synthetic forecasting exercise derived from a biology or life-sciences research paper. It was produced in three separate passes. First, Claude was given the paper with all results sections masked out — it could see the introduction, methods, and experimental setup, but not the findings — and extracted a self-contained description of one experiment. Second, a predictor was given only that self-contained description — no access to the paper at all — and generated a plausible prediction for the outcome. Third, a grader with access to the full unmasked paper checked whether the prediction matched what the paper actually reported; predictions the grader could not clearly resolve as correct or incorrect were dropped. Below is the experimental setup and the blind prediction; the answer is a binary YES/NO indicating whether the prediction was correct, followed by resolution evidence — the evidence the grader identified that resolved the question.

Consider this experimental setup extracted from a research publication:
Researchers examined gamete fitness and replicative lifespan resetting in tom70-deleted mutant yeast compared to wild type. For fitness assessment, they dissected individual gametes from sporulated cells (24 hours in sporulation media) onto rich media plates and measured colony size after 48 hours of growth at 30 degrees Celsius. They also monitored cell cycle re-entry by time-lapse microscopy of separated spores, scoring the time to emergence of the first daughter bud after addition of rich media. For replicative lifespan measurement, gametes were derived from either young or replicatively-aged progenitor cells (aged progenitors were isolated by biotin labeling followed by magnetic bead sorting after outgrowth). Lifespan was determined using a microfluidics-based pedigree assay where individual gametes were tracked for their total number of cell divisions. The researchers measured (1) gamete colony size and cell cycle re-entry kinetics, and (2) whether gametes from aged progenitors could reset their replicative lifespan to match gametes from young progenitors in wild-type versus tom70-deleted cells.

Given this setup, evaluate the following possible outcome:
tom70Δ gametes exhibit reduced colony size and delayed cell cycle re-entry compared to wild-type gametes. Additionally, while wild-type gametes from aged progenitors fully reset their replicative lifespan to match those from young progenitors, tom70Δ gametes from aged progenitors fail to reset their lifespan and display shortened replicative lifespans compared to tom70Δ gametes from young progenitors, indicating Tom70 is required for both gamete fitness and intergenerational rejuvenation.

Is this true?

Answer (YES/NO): NO